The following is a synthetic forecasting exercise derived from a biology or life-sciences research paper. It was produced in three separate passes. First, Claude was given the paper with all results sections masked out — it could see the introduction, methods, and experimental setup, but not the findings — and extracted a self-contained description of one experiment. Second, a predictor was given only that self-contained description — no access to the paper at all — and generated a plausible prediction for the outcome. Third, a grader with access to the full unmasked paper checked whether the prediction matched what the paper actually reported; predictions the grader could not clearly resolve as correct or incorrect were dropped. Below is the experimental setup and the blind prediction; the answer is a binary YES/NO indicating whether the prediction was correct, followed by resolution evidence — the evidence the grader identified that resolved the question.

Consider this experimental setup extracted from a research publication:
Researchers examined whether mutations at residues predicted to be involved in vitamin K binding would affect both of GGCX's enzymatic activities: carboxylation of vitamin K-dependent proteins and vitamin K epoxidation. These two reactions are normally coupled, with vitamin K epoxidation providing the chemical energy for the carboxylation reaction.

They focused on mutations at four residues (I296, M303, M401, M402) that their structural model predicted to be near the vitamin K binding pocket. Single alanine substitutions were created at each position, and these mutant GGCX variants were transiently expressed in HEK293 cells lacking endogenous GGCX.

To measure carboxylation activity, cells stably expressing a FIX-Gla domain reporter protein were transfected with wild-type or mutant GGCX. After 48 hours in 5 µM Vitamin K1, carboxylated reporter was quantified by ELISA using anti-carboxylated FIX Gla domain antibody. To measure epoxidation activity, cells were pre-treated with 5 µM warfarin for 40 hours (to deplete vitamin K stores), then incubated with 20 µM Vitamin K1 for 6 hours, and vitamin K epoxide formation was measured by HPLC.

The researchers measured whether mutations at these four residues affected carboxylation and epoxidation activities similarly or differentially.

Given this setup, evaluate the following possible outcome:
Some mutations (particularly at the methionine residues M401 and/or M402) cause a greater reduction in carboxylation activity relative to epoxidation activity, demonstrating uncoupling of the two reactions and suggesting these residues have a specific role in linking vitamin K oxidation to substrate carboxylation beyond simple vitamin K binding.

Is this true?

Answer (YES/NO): NO